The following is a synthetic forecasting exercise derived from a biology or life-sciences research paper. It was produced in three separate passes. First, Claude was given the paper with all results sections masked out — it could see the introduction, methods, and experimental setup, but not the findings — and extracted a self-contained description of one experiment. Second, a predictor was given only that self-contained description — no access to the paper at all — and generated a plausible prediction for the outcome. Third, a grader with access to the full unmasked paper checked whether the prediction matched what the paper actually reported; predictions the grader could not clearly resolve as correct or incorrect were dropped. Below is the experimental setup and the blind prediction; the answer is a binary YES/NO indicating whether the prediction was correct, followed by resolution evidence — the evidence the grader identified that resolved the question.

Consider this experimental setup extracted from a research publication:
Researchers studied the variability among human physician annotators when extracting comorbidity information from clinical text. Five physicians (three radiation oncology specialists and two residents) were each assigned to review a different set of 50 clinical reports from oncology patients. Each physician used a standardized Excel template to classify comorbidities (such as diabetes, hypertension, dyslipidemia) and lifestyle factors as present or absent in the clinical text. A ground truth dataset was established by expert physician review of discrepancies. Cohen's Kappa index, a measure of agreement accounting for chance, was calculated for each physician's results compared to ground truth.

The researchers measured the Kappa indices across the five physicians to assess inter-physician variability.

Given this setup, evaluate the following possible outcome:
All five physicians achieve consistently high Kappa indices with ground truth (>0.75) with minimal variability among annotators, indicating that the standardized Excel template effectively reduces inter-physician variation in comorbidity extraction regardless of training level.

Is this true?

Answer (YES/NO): NO